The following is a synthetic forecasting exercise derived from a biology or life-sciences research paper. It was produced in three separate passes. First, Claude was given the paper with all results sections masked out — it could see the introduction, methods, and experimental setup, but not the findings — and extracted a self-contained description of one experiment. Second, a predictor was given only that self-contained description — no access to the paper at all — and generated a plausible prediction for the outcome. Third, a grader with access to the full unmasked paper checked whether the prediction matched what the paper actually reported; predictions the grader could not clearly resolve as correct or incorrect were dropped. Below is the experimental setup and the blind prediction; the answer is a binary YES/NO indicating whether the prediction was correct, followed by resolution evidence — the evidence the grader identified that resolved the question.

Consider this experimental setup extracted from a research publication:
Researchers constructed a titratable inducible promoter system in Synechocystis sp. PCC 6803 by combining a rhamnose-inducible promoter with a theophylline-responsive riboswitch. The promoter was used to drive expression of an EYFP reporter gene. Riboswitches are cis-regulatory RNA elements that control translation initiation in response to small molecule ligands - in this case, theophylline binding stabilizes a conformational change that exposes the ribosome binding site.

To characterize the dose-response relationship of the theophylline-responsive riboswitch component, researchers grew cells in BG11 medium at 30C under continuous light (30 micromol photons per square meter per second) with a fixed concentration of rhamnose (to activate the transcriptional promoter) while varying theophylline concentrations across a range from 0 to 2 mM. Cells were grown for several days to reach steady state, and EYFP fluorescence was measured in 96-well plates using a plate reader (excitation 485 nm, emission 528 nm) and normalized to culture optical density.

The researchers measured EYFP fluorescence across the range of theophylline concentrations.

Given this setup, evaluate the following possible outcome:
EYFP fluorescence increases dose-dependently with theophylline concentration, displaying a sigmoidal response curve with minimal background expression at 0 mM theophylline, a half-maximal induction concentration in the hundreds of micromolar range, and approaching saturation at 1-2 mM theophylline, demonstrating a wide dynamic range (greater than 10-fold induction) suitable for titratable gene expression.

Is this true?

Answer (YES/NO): NO